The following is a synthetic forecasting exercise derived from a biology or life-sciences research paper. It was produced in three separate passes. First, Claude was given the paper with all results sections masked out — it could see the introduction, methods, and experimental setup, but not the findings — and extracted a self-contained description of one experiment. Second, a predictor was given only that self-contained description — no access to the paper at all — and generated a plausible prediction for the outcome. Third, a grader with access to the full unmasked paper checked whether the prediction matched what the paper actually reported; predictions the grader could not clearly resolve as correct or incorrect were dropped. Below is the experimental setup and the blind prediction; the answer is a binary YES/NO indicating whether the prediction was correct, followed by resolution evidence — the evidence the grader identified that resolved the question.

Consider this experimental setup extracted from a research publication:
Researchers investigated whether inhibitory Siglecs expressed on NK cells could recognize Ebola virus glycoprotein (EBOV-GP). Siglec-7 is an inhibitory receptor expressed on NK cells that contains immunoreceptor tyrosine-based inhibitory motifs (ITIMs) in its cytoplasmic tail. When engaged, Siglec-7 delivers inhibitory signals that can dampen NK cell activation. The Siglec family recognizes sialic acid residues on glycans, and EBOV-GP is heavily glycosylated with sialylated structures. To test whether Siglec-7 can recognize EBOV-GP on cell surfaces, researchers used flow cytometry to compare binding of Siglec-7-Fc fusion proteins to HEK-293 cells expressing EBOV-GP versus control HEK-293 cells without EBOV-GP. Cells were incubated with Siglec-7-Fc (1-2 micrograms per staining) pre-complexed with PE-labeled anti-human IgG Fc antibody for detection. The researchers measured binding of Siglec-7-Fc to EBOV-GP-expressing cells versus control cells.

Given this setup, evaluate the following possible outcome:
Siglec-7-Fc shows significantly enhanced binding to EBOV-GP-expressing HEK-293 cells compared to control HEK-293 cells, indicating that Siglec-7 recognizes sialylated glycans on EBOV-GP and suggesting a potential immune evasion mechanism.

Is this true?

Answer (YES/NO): YES